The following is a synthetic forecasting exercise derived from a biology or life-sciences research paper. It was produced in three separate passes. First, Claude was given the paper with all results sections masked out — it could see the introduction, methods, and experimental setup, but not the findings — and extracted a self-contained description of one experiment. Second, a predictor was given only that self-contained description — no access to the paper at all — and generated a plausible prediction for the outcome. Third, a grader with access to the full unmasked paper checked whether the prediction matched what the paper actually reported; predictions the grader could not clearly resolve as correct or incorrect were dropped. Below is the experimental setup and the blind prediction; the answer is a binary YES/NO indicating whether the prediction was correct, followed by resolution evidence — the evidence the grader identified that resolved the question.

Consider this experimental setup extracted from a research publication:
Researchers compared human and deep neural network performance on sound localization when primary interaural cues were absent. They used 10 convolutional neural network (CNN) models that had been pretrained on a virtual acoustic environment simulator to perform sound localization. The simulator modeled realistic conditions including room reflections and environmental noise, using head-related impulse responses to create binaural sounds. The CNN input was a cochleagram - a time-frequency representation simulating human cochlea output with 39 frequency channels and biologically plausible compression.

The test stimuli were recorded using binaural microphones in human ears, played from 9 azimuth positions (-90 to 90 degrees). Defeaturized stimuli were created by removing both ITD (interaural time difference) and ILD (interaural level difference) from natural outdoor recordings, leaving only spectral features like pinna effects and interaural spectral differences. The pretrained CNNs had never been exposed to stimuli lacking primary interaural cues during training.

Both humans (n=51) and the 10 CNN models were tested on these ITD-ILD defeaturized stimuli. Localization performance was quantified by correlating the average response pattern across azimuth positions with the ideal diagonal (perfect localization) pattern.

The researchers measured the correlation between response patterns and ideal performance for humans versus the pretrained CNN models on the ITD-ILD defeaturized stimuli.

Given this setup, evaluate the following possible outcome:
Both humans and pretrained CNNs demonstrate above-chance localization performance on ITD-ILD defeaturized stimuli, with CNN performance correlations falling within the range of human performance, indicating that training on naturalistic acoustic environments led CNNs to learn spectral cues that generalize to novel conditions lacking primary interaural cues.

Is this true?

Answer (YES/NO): NO